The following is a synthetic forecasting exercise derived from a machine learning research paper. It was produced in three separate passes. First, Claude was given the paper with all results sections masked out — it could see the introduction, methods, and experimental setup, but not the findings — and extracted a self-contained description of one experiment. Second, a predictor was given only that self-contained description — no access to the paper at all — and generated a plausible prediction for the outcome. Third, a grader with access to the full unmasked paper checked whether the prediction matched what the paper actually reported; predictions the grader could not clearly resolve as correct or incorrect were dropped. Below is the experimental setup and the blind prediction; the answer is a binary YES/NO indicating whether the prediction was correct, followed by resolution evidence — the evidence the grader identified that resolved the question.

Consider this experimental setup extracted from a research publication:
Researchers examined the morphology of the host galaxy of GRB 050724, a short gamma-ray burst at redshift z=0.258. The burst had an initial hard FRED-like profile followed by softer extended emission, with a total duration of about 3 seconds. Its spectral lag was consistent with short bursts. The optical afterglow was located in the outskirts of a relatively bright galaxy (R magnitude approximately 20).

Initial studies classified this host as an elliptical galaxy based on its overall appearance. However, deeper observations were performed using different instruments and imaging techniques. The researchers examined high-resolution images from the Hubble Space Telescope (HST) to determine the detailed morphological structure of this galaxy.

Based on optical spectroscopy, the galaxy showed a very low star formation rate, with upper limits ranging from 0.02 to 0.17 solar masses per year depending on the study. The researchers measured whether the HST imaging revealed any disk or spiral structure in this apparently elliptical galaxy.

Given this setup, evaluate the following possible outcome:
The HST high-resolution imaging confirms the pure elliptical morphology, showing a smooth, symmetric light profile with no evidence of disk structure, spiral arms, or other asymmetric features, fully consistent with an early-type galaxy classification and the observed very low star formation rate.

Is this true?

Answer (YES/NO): NO